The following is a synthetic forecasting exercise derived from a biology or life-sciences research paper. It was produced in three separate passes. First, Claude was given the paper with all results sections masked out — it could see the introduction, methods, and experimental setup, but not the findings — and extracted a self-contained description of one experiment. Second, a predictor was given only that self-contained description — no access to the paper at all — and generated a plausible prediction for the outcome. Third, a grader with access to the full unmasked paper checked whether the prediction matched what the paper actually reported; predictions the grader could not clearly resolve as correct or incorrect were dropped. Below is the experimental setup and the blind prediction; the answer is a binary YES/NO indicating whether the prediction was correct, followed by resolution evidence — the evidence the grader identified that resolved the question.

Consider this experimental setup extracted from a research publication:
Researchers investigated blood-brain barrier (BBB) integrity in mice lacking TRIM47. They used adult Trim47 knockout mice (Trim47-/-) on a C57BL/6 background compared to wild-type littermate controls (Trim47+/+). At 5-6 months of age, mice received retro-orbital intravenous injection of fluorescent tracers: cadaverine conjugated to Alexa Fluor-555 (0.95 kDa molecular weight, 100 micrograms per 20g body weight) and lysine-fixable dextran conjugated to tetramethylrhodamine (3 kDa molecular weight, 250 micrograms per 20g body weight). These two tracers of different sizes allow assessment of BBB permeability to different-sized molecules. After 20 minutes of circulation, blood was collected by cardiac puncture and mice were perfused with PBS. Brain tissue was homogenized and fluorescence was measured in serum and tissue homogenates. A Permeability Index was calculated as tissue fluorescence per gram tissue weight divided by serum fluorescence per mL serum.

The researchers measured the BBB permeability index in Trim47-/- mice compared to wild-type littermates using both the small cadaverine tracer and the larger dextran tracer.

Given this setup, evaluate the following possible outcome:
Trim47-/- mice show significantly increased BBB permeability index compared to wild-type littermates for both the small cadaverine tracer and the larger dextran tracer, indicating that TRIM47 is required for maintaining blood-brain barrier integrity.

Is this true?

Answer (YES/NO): YES